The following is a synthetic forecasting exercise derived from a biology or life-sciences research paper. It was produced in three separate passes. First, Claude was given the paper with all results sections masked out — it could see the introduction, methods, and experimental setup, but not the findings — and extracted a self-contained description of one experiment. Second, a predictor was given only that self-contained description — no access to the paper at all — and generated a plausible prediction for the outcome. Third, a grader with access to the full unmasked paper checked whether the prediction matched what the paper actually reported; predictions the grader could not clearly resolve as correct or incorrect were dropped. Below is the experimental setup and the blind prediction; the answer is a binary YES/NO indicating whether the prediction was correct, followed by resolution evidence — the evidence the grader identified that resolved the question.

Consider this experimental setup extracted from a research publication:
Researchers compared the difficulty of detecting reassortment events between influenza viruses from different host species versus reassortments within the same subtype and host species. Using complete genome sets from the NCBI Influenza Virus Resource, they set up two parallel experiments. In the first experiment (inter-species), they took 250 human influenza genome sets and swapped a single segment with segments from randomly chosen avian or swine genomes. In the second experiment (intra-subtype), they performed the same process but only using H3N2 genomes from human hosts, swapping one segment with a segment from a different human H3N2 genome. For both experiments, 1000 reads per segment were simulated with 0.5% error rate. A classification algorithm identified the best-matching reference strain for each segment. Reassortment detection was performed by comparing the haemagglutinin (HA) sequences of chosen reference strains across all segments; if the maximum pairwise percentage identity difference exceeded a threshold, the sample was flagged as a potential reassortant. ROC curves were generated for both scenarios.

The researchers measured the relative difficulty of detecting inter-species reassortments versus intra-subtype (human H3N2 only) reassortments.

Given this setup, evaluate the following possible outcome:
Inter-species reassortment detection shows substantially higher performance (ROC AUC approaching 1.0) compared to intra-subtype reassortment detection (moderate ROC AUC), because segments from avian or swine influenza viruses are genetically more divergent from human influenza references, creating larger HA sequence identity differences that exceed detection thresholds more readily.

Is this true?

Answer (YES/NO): YES